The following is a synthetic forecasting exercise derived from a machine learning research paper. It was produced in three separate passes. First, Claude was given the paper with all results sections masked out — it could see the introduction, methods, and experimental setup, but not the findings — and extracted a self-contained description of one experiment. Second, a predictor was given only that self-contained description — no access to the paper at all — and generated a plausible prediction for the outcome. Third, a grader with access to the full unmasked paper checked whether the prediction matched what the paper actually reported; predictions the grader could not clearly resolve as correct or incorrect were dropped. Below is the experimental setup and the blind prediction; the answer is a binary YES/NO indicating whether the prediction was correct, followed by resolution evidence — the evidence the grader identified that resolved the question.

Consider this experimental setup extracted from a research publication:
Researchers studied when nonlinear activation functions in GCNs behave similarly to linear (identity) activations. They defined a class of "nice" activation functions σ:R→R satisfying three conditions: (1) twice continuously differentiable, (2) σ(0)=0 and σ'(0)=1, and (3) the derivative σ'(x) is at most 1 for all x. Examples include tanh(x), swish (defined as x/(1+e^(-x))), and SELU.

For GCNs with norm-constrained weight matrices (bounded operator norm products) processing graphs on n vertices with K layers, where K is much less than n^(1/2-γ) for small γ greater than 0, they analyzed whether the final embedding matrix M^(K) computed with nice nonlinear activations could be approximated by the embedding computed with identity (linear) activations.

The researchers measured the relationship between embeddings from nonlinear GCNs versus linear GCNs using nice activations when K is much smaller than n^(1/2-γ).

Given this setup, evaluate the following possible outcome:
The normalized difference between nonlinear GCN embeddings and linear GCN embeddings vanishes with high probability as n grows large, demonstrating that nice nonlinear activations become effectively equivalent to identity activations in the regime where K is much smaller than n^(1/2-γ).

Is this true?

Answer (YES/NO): YES